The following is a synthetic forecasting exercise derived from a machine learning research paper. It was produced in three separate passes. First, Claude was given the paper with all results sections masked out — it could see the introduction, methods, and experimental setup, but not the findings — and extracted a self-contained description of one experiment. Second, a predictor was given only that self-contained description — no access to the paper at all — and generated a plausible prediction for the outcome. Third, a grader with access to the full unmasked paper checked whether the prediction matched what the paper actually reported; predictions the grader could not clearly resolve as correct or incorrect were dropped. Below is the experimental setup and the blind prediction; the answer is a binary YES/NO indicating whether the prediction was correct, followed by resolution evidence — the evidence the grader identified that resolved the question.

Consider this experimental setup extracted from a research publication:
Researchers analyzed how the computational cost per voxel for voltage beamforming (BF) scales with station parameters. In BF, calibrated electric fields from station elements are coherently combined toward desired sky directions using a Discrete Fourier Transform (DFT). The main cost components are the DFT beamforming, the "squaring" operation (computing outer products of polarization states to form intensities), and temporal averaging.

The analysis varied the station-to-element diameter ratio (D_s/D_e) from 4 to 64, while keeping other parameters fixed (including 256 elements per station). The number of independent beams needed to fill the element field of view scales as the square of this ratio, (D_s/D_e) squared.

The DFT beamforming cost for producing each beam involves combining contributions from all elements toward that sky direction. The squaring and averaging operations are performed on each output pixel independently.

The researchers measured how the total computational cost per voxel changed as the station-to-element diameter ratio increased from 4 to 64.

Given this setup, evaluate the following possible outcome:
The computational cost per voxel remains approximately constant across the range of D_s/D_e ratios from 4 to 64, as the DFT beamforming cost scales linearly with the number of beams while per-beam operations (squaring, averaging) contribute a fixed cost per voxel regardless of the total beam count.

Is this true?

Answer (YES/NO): YES